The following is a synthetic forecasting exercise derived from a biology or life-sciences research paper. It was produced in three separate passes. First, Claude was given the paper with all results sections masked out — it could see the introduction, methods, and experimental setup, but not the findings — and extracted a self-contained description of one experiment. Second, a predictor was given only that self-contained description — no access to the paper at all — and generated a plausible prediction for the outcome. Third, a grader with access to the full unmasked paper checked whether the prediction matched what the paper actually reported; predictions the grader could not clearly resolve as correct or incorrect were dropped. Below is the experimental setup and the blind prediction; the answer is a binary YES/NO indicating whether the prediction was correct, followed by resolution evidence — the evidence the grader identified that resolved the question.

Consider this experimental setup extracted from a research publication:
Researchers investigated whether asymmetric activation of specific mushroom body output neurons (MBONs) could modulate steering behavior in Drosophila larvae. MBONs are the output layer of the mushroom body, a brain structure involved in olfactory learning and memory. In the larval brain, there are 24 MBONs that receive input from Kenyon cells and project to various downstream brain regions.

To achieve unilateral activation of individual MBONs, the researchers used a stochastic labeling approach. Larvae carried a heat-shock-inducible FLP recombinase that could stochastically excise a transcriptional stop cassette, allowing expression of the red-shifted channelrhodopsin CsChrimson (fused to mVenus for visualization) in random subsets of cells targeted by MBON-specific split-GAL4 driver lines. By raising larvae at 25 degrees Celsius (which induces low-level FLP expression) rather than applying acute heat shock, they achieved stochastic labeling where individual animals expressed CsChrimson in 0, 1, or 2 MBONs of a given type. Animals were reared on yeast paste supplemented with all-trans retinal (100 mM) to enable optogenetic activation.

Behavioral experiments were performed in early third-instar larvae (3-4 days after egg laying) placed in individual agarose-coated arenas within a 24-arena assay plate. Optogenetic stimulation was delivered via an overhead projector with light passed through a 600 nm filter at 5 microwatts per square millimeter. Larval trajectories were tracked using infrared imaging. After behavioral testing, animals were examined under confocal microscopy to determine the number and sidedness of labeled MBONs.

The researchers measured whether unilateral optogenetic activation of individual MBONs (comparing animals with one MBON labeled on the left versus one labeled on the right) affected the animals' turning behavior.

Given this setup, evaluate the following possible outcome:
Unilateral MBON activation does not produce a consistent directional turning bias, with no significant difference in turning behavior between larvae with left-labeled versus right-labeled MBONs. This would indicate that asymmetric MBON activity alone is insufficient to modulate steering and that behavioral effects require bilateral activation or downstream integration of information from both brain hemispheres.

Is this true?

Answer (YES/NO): NO